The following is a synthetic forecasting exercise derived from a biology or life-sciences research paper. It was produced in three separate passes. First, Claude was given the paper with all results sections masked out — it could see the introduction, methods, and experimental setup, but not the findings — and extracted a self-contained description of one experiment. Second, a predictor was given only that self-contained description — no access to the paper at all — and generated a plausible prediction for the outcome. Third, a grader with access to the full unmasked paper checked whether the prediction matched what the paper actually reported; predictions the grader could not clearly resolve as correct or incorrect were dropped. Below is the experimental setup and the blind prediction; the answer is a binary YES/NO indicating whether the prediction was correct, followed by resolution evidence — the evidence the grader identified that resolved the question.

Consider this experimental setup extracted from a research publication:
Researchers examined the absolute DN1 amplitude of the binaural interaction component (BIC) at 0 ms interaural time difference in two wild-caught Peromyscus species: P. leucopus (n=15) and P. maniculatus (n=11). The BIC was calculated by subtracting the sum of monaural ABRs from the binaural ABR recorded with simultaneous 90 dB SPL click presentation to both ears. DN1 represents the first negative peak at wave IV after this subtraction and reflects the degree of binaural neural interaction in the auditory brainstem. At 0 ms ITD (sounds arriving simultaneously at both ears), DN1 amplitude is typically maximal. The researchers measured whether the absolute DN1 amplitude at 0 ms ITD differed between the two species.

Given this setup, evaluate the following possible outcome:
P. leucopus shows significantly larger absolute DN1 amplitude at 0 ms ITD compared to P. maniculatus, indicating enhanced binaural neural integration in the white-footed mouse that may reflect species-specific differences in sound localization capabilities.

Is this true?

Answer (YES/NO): NO